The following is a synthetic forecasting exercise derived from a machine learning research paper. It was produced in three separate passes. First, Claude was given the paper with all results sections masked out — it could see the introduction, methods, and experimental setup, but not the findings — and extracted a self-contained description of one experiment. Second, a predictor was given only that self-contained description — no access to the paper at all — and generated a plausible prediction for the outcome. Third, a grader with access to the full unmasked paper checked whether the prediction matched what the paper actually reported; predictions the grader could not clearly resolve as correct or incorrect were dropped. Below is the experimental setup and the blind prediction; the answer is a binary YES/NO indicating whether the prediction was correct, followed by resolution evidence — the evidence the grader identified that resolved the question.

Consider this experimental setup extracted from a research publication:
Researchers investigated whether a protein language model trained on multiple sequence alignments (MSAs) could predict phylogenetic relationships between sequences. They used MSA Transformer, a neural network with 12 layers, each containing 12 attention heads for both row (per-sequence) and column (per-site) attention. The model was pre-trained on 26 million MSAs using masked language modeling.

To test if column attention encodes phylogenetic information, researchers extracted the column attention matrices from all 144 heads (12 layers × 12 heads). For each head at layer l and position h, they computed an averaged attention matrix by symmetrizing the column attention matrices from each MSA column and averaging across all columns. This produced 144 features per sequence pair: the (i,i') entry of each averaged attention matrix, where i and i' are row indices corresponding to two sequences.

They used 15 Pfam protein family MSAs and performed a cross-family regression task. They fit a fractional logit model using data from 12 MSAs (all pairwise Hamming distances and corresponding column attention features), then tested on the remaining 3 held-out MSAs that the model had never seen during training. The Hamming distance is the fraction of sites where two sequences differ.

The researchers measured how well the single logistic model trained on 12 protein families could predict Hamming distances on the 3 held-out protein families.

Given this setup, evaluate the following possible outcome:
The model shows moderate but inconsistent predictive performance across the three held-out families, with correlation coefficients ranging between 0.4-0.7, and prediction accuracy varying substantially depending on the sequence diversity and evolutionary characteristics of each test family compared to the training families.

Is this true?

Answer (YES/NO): NO